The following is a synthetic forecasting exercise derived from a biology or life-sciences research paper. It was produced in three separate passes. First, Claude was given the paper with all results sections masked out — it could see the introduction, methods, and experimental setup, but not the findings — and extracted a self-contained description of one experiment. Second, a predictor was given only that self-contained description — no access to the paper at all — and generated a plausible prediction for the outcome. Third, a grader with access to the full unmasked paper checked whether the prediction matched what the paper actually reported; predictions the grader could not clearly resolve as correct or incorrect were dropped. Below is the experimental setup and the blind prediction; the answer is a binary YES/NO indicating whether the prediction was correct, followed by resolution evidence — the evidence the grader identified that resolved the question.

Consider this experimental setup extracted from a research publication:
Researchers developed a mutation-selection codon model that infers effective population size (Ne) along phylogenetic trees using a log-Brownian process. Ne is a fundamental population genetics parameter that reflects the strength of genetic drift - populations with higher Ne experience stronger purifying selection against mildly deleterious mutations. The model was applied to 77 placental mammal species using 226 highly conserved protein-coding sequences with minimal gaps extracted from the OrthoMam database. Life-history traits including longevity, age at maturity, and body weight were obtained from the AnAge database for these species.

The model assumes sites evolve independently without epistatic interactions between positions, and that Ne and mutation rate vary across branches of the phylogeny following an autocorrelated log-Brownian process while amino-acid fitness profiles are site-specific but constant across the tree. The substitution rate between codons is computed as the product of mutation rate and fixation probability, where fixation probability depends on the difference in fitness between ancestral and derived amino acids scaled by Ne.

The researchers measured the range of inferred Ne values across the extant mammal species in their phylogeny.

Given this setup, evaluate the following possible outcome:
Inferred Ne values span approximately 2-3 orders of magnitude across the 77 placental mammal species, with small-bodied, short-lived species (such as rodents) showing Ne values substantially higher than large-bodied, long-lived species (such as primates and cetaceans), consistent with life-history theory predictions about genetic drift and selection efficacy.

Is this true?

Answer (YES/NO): NO